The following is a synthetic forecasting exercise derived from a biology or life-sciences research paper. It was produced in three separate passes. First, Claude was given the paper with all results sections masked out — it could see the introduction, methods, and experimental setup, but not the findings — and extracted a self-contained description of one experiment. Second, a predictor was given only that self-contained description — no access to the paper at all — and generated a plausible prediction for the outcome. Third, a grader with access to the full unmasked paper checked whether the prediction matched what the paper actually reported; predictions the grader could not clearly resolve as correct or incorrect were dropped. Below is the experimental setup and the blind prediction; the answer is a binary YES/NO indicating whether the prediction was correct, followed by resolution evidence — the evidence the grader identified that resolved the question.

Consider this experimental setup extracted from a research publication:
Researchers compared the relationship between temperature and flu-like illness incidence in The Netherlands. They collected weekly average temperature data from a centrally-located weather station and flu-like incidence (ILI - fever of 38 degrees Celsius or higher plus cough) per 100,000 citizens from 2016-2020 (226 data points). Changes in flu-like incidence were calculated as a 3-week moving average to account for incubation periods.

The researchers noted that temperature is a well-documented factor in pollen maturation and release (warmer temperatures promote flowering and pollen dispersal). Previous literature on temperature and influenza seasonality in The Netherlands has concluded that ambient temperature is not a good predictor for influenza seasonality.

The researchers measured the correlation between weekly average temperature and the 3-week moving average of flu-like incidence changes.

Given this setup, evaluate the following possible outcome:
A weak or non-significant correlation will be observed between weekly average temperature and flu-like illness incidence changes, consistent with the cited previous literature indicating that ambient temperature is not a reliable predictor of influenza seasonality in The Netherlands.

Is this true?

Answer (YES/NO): YES